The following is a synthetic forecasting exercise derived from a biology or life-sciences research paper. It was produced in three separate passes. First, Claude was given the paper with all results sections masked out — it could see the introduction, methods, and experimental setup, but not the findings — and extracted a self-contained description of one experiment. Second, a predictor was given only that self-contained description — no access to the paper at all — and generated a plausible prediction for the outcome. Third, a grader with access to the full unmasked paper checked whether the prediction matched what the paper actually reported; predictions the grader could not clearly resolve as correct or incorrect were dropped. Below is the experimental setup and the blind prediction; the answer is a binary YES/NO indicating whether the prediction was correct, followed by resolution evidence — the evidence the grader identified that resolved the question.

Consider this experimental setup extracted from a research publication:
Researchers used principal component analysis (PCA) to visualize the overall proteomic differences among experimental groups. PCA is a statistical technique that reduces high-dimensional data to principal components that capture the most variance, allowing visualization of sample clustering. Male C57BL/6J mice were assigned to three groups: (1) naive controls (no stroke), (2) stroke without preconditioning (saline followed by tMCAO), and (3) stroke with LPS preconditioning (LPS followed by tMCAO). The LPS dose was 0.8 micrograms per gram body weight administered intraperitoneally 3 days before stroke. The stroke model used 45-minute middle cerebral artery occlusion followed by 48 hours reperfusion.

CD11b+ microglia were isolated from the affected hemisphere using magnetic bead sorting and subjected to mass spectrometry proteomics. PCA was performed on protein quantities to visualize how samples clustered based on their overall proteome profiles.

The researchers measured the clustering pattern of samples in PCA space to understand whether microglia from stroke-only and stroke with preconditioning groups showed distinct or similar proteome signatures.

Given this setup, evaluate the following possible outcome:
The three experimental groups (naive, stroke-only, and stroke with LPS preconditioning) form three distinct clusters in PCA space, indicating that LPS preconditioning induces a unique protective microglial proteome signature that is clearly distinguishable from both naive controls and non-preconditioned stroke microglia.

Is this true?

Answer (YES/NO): YES